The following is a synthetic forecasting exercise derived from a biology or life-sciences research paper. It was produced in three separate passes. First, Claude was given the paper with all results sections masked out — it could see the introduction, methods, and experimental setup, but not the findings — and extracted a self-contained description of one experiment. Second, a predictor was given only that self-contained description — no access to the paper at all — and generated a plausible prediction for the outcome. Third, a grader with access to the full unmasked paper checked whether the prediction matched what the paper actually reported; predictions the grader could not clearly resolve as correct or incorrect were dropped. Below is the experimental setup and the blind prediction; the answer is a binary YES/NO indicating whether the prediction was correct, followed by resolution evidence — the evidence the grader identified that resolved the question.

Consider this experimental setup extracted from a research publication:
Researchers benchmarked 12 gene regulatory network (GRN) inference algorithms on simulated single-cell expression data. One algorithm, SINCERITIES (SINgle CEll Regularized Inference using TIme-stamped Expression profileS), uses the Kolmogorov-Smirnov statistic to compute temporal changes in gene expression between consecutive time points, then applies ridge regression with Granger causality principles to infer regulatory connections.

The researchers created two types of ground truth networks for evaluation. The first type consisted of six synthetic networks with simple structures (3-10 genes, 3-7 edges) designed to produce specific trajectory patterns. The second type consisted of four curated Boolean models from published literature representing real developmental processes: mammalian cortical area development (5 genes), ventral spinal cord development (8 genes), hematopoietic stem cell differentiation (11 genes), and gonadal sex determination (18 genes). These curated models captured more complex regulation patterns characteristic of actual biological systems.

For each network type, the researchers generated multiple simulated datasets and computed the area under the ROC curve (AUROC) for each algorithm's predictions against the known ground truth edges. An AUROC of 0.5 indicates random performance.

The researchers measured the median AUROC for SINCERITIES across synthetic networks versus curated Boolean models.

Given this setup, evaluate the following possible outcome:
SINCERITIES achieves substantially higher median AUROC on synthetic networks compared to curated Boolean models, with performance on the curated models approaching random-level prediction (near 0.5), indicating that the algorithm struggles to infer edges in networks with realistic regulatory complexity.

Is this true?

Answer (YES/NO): YES